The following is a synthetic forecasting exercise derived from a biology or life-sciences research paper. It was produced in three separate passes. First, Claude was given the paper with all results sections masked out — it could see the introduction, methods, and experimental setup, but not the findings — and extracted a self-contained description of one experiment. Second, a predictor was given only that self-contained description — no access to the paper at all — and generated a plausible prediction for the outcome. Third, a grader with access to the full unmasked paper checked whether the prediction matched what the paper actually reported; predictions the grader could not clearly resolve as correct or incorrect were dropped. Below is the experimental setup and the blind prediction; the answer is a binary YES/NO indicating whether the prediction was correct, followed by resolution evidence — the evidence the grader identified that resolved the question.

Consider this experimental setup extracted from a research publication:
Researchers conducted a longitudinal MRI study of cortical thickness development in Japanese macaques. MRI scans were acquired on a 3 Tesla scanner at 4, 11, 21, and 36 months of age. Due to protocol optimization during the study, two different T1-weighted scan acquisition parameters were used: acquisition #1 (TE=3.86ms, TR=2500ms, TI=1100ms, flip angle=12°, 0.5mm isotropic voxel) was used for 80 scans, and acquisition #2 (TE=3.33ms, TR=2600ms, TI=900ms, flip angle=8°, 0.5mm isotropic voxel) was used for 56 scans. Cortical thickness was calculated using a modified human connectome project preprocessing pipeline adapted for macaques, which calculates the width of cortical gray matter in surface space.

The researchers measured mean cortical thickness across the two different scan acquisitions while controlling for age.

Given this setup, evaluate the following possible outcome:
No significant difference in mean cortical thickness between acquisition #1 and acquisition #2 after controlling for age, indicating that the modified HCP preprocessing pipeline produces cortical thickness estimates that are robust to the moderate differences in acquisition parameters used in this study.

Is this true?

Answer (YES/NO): YES